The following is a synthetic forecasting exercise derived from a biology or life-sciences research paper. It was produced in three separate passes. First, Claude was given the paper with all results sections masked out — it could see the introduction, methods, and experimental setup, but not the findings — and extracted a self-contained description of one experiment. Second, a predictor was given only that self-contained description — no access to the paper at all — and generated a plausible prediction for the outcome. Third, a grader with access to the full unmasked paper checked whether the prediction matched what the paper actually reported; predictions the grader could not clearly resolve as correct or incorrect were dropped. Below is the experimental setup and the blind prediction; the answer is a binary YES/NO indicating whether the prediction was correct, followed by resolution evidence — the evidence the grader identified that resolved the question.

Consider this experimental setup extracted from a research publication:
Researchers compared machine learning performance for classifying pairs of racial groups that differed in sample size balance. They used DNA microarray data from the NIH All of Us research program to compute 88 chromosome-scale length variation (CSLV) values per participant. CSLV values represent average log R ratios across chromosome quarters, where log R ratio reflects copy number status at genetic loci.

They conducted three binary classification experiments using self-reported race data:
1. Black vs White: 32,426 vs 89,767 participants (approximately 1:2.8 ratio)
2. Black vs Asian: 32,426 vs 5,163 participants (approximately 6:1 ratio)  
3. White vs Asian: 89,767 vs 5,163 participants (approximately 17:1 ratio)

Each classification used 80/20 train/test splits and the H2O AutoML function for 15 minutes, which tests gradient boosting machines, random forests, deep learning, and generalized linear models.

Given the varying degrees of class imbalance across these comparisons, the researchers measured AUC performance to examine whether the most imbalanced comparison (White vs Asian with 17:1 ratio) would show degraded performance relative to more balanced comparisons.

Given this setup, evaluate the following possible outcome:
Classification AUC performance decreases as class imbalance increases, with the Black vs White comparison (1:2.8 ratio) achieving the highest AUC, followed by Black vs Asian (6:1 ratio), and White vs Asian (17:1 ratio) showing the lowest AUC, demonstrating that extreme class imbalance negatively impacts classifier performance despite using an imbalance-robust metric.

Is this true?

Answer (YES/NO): NO